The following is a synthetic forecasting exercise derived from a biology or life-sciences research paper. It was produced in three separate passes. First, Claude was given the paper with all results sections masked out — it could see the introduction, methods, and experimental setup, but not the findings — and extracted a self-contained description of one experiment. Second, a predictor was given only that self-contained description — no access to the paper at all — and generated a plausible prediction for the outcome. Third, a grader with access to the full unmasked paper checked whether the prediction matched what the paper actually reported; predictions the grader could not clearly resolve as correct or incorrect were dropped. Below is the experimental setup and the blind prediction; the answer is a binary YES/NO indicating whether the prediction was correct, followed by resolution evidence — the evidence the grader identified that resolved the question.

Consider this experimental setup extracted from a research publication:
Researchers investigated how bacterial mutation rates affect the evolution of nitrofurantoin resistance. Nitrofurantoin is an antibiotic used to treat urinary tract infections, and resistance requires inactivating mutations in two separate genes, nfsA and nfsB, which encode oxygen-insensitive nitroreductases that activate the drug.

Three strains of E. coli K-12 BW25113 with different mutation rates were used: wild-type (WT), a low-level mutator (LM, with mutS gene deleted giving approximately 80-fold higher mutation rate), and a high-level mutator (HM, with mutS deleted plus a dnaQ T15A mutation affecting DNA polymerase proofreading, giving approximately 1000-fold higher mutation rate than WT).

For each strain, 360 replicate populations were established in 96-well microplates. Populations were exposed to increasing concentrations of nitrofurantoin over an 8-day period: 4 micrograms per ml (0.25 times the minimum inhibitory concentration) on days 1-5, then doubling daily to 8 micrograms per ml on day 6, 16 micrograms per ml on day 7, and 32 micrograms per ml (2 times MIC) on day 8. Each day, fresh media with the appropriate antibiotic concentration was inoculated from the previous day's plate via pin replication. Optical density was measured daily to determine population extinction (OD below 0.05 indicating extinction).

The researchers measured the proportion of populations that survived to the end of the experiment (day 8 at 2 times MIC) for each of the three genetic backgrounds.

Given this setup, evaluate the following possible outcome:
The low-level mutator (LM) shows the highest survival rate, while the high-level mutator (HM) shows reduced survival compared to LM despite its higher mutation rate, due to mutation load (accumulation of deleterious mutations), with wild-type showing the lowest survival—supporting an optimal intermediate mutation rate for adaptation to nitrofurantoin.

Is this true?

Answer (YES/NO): NO